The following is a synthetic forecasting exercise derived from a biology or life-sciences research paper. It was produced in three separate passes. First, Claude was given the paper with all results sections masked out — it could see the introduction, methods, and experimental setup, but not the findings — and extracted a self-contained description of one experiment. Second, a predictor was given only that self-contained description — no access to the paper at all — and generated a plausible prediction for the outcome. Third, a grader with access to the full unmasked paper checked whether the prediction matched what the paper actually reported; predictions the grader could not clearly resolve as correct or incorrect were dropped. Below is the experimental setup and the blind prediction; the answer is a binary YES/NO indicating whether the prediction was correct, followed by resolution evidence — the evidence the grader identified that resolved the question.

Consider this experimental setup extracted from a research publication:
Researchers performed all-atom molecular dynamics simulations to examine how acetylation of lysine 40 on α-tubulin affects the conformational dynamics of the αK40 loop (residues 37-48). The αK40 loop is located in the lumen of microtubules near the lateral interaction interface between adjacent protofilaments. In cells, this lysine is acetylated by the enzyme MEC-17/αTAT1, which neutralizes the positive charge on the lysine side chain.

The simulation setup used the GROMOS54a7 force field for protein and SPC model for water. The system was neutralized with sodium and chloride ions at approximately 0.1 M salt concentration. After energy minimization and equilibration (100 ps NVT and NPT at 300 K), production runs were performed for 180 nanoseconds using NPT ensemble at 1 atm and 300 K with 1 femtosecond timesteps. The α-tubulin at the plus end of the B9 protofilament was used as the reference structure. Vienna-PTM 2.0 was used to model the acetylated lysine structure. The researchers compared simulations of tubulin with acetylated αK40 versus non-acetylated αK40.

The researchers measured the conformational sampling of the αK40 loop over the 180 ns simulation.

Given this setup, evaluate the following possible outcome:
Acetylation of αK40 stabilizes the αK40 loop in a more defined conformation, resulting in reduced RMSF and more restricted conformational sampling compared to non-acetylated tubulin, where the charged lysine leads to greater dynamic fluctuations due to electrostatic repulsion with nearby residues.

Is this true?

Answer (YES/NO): YES